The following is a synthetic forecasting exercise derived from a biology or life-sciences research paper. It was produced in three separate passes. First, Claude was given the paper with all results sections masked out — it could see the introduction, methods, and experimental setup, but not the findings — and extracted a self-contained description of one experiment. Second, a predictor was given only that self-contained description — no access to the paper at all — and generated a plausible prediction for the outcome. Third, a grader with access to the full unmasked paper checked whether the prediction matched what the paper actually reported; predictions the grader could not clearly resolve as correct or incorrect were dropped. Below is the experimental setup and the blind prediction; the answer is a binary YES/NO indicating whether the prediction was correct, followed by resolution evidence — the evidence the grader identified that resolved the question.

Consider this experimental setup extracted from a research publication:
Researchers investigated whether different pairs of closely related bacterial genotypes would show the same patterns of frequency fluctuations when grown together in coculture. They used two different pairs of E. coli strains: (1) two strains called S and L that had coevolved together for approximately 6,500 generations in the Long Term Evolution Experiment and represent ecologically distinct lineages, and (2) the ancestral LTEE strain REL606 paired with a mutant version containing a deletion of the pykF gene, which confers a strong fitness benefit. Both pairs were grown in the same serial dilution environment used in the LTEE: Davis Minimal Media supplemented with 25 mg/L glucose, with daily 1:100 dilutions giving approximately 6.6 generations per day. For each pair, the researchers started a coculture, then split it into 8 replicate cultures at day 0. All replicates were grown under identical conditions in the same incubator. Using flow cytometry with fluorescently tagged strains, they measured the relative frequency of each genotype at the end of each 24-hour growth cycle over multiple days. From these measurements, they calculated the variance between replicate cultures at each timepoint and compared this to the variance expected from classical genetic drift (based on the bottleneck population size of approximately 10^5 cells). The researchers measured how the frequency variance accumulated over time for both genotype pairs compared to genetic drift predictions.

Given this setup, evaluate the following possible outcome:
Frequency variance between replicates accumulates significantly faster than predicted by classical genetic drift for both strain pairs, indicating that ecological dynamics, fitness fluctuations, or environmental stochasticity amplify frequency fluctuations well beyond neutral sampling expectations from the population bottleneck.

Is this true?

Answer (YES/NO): NO